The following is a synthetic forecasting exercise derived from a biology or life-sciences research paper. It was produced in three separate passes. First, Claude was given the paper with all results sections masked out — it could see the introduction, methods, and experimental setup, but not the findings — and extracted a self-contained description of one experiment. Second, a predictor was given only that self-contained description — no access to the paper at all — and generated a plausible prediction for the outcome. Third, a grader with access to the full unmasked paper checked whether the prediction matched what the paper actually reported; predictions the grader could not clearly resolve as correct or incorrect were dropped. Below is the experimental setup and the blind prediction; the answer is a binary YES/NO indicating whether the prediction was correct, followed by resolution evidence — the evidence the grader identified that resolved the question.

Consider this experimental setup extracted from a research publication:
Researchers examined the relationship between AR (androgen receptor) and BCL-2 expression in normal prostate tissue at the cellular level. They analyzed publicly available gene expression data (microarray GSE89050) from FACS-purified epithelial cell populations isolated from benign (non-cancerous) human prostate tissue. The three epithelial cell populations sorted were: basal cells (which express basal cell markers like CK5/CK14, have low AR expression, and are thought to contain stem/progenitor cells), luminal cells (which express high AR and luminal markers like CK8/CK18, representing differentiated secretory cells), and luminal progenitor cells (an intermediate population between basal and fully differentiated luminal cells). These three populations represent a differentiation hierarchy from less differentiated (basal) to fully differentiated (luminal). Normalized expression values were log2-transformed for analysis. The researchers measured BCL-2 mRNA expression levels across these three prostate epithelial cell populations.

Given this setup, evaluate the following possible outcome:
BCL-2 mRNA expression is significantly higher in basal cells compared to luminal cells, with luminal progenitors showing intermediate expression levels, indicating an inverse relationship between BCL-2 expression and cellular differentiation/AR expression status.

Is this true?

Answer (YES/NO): NO